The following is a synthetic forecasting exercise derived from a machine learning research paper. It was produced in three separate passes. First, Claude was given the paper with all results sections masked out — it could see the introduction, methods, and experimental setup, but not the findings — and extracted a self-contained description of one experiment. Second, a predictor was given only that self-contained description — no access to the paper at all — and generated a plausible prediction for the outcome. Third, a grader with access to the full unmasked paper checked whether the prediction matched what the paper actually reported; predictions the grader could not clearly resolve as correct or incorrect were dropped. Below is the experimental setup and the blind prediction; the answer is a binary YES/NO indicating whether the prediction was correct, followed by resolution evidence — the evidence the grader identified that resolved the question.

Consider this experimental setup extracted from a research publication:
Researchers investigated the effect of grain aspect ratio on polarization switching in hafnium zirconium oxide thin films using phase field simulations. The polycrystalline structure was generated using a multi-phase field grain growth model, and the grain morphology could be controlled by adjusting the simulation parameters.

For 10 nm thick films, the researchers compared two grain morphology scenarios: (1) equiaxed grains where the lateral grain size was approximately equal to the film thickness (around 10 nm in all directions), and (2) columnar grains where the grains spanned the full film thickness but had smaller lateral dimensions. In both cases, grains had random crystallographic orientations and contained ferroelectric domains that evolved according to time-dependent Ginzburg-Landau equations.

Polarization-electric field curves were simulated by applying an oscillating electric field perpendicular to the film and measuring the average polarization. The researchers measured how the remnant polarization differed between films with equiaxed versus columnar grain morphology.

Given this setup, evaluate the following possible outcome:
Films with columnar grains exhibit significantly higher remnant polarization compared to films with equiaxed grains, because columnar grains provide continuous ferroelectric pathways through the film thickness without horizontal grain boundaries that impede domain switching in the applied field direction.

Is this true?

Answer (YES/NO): YES